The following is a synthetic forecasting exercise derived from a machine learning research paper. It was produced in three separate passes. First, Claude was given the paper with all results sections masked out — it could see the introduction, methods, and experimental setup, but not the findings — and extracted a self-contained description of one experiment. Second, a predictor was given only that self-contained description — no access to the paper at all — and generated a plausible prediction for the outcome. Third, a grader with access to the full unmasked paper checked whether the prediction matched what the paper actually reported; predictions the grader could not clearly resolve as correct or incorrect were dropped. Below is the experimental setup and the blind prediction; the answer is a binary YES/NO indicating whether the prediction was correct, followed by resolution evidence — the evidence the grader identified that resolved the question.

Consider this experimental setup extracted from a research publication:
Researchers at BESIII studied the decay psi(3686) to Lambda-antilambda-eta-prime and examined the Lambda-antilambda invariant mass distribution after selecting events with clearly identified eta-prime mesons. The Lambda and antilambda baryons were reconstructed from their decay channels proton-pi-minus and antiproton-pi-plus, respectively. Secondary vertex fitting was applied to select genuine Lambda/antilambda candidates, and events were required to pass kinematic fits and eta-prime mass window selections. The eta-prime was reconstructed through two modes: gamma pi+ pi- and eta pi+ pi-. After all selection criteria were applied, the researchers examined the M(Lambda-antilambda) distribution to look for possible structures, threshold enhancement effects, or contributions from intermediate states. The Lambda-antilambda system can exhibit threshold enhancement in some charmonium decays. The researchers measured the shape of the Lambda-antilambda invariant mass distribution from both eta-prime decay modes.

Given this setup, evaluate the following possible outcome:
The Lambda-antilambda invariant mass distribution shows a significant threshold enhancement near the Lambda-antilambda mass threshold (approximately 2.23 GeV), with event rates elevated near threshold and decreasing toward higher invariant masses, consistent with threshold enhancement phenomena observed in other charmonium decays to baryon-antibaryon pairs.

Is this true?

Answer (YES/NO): NO